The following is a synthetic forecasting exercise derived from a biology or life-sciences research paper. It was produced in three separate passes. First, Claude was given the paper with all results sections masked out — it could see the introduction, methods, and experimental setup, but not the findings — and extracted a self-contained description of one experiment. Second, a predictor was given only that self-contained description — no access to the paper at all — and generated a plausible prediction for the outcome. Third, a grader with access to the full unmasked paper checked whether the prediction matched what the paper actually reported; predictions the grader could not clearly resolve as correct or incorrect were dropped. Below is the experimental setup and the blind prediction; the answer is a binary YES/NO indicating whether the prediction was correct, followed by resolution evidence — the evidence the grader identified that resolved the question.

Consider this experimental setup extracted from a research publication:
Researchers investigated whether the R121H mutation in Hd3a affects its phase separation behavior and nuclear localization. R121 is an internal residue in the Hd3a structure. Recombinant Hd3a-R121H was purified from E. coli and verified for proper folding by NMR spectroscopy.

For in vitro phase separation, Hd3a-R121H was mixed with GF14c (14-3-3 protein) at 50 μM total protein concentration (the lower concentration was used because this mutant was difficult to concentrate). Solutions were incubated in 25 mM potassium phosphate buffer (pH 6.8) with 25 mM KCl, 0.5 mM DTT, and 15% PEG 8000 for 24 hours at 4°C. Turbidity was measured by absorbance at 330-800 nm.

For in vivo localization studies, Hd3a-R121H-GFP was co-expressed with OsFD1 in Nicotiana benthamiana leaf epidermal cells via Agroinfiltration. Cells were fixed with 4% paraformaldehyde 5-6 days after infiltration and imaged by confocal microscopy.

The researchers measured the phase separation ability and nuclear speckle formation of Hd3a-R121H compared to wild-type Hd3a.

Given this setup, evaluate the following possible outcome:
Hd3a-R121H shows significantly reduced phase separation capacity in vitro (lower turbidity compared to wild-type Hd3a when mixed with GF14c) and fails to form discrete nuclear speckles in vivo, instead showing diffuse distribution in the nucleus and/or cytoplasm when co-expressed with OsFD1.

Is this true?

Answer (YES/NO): YES